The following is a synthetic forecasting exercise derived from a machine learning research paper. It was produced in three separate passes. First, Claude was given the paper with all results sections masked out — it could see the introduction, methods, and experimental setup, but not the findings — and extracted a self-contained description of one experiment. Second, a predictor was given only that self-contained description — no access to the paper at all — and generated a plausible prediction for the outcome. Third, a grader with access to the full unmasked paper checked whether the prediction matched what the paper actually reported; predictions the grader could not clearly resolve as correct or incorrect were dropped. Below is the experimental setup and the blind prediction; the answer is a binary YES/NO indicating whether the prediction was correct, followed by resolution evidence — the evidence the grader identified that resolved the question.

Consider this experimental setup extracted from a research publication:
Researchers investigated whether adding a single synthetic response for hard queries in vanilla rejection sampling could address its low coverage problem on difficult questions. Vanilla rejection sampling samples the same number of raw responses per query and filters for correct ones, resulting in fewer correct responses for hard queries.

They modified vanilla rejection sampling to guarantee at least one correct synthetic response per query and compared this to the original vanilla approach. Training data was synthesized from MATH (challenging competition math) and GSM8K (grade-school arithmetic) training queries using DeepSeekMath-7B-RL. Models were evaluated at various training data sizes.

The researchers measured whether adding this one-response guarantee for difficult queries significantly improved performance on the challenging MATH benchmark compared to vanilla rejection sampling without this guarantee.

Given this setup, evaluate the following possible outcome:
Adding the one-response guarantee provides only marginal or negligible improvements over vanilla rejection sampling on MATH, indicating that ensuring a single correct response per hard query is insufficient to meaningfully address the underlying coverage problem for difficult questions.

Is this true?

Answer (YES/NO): YES